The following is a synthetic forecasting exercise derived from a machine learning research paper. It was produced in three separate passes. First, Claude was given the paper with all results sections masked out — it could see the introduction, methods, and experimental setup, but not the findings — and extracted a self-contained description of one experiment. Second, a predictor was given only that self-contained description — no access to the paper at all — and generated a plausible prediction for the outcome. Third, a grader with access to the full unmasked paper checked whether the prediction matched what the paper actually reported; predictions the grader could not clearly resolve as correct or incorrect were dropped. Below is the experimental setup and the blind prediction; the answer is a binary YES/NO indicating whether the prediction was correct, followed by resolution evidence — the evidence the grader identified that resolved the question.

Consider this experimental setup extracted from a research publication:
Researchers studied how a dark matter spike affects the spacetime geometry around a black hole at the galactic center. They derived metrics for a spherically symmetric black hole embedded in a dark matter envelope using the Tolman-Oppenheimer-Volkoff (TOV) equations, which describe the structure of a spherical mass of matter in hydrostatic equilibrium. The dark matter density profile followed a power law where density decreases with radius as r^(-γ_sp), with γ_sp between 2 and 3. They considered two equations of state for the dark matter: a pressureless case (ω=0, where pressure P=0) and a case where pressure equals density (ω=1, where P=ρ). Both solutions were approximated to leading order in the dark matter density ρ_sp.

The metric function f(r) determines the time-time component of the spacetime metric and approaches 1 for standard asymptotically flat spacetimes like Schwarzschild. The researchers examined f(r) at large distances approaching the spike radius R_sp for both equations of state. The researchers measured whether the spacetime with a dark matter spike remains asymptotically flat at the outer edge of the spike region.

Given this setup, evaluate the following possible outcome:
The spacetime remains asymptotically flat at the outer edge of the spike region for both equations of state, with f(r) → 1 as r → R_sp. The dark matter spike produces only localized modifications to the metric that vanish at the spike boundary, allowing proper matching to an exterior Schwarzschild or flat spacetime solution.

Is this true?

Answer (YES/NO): NO